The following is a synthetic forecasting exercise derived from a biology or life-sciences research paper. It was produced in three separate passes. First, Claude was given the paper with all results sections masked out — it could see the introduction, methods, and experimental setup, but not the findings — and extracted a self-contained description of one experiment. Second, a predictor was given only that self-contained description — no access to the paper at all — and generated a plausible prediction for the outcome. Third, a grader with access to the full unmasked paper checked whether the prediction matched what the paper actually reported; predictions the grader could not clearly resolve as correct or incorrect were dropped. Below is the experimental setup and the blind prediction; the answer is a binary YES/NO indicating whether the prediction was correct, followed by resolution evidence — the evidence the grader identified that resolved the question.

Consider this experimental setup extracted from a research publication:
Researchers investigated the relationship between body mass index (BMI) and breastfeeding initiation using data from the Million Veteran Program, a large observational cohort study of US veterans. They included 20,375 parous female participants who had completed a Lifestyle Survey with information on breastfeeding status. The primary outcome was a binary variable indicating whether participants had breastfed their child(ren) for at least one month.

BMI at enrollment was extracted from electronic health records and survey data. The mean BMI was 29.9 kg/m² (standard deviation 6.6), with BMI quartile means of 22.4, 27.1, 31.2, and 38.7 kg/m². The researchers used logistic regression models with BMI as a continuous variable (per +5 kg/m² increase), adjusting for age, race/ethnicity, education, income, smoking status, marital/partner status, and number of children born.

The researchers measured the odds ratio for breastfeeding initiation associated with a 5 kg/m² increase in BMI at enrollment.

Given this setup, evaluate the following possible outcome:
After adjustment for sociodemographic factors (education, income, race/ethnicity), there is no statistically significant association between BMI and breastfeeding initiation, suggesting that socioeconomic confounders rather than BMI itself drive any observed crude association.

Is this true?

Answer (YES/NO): NO